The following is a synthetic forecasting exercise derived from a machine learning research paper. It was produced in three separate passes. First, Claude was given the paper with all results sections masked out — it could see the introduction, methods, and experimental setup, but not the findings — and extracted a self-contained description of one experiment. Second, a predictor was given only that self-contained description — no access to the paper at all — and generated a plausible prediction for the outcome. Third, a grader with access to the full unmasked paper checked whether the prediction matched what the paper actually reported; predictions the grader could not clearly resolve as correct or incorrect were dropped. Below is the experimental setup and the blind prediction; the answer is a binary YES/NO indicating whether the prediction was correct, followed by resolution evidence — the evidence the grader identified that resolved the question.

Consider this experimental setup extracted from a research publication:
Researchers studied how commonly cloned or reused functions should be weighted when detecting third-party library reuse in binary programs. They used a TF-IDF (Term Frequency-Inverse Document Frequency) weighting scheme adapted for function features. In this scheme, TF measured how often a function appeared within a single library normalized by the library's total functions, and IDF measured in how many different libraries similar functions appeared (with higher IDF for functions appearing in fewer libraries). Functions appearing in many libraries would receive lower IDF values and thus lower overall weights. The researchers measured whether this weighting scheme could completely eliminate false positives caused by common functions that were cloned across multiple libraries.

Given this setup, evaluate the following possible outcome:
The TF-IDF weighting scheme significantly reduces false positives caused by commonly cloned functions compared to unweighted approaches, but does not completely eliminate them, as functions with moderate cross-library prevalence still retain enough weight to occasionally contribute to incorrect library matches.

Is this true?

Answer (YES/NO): YES